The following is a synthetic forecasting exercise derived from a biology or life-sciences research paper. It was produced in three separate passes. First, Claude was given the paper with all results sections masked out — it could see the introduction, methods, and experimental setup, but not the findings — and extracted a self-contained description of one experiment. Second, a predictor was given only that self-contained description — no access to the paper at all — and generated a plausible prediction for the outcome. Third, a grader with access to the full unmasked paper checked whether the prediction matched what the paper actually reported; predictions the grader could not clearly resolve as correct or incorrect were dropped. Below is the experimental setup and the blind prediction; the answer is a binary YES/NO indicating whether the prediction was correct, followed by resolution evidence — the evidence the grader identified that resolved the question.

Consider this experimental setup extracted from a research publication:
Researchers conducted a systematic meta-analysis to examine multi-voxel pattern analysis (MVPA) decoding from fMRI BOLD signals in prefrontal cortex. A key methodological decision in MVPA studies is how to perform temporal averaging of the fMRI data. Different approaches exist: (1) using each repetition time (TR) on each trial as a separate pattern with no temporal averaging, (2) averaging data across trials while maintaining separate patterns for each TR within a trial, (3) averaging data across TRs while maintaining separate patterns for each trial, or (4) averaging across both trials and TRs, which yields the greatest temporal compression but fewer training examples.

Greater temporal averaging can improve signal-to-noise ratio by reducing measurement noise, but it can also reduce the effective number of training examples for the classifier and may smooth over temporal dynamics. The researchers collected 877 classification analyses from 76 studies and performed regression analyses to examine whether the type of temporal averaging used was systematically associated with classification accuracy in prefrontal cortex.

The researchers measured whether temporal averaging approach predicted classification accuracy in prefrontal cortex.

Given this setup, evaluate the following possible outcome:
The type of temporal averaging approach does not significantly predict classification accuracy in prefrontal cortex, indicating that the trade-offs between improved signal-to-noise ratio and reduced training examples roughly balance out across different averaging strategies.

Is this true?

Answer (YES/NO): YES